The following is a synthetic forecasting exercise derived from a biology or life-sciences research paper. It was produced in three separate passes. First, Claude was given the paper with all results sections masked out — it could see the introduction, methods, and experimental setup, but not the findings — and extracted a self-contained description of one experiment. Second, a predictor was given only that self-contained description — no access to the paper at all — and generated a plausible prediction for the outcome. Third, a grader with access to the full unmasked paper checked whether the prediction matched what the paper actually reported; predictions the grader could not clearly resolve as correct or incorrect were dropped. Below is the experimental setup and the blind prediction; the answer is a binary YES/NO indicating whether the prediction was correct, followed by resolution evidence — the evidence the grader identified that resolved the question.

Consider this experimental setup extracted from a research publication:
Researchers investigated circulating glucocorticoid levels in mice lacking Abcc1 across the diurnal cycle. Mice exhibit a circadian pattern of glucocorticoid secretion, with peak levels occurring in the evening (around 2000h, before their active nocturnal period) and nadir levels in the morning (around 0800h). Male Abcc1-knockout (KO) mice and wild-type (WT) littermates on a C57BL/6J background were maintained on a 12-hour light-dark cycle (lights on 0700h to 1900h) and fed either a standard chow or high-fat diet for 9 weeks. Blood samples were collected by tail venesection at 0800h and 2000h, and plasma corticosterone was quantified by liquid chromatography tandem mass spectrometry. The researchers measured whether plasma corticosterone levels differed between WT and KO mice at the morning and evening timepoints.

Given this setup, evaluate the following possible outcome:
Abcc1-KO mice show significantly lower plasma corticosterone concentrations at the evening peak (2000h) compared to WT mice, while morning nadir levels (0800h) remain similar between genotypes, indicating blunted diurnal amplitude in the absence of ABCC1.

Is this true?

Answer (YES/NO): NO